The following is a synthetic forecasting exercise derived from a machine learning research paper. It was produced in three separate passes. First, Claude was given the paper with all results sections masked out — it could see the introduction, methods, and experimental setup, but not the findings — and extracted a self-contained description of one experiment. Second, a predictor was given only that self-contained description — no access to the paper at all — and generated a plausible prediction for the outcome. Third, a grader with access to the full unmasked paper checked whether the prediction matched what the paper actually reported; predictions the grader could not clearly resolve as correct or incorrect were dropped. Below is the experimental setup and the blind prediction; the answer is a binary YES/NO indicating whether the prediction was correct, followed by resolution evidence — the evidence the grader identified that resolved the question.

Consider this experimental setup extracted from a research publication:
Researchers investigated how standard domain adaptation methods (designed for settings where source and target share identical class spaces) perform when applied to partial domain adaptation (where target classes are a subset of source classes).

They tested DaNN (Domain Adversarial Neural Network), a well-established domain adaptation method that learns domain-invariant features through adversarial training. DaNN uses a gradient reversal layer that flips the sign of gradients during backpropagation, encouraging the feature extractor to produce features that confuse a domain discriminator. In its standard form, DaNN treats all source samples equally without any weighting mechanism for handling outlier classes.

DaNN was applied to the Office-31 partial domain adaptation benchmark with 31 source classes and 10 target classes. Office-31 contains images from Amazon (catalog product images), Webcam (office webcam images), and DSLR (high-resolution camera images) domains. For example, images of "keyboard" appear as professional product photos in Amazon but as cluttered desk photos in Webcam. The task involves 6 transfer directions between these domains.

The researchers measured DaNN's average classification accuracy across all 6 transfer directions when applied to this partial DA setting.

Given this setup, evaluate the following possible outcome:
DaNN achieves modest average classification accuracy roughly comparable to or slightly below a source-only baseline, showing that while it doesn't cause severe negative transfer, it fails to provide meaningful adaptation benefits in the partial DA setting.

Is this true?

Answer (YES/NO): NO